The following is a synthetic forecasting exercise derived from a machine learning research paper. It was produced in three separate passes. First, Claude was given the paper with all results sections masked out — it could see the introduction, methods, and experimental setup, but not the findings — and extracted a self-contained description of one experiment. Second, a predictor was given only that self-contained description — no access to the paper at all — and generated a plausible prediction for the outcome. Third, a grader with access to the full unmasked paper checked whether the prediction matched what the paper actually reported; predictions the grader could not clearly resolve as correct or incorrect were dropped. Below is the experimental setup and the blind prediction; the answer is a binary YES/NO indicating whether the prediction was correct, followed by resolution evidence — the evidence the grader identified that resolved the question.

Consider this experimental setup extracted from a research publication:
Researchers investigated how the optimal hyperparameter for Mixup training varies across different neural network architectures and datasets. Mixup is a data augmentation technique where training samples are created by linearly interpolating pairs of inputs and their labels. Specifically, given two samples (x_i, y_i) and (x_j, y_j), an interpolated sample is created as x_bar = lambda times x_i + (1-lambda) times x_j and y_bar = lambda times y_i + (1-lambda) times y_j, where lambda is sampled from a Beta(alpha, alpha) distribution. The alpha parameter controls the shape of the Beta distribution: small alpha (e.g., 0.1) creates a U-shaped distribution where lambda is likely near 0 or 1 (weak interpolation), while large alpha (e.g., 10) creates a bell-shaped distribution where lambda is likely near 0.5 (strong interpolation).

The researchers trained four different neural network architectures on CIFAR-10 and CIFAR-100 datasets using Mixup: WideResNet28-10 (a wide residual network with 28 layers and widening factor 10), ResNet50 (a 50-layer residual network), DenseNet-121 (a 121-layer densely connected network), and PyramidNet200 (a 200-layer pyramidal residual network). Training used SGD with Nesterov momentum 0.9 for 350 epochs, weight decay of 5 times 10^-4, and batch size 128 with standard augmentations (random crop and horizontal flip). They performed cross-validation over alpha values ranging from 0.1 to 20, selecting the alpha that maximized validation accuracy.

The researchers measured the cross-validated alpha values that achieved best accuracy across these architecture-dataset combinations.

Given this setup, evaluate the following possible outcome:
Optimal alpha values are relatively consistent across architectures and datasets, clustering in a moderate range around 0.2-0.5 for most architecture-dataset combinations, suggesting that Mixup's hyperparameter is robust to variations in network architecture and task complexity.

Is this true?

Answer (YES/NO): NO